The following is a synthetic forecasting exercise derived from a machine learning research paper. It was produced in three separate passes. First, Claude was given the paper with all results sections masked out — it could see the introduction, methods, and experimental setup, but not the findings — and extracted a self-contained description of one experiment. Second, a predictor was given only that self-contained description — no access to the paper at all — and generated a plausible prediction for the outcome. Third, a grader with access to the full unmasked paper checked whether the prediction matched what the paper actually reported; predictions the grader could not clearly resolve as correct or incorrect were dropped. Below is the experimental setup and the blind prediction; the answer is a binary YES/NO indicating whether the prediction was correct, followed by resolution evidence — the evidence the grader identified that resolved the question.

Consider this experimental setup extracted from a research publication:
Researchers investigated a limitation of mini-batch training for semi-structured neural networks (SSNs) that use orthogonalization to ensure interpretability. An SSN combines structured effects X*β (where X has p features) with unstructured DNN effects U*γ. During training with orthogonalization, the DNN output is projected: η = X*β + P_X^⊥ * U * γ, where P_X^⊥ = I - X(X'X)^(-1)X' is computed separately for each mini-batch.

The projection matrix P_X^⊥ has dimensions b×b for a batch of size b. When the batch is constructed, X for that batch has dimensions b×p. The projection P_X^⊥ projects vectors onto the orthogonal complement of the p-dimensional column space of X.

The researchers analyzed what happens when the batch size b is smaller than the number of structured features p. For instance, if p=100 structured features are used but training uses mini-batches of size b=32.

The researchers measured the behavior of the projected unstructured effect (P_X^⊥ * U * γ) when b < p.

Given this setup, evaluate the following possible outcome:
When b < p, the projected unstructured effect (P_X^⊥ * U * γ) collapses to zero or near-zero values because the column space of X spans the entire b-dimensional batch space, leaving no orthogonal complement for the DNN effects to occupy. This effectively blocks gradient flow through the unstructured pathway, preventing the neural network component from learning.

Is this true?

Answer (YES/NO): YES